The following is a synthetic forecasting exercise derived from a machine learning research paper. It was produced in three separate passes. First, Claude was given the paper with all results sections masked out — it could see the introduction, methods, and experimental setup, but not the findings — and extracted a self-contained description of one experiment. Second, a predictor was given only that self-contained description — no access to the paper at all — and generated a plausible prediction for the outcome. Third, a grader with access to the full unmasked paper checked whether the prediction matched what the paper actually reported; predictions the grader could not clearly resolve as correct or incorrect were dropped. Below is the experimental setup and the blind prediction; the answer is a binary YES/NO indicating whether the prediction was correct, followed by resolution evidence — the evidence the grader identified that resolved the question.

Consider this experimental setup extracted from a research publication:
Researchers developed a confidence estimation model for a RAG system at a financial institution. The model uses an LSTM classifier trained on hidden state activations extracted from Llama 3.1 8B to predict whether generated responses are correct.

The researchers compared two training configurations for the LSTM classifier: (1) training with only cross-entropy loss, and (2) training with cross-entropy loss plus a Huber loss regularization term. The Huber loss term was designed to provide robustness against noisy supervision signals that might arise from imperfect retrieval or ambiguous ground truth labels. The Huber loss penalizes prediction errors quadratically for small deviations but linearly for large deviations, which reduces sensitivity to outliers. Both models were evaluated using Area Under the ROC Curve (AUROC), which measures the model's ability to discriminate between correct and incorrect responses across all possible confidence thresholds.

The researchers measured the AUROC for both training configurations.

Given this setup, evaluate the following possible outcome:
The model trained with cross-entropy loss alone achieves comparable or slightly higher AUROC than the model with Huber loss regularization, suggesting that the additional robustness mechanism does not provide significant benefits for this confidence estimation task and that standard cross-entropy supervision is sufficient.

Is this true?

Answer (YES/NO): NO